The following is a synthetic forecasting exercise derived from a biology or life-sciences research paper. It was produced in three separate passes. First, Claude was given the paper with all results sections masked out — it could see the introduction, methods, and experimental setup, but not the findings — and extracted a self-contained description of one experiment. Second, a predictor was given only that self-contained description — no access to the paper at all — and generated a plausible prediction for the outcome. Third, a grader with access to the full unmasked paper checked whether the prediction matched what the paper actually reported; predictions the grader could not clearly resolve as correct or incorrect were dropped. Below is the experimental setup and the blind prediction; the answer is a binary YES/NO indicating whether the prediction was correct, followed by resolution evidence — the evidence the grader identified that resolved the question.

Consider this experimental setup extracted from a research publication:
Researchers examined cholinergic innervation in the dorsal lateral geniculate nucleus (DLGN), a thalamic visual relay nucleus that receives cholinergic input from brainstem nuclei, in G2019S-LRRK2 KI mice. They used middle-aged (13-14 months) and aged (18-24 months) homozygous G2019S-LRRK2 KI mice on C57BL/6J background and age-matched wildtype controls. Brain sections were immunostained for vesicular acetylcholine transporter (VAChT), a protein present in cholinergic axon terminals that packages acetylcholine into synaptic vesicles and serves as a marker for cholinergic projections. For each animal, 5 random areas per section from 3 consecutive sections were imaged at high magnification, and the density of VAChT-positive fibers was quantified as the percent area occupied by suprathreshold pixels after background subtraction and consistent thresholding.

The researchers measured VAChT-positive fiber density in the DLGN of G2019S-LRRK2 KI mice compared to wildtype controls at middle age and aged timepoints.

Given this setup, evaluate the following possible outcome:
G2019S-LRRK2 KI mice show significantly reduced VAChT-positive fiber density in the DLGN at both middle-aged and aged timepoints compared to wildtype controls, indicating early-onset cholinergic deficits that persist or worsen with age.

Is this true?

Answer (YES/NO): YES